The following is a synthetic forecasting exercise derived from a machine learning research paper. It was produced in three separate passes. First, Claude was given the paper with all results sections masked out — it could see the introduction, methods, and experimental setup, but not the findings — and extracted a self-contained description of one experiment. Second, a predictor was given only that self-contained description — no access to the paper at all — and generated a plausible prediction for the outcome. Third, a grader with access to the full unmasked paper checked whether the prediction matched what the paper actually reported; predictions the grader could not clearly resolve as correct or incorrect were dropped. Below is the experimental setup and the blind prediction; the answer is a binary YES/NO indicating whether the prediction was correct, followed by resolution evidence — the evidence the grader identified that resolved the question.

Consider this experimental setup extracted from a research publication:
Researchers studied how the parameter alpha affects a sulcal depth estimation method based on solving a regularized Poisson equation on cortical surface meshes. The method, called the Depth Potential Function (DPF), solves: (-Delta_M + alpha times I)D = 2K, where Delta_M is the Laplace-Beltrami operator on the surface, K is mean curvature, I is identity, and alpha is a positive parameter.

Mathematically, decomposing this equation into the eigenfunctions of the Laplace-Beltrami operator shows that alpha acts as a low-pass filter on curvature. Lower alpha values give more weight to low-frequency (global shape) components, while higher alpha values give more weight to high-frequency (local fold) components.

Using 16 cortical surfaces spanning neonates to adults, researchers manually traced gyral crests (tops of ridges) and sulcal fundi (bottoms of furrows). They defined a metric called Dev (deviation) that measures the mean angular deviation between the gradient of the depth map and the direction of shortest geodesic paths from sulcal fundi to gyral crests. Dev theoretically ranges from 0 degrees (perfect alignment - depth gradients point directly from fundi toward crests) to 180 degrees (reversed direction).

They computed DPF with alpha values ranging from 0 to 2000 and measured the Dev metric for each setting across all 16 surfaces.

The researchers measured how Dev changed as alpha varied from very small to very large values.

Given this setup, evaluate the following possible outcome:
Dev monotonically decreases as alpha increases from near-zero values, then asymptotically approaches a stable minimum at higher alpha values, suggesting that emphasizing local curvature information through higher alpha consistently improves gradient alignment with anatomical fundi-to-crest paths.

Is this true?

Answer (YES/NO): NO